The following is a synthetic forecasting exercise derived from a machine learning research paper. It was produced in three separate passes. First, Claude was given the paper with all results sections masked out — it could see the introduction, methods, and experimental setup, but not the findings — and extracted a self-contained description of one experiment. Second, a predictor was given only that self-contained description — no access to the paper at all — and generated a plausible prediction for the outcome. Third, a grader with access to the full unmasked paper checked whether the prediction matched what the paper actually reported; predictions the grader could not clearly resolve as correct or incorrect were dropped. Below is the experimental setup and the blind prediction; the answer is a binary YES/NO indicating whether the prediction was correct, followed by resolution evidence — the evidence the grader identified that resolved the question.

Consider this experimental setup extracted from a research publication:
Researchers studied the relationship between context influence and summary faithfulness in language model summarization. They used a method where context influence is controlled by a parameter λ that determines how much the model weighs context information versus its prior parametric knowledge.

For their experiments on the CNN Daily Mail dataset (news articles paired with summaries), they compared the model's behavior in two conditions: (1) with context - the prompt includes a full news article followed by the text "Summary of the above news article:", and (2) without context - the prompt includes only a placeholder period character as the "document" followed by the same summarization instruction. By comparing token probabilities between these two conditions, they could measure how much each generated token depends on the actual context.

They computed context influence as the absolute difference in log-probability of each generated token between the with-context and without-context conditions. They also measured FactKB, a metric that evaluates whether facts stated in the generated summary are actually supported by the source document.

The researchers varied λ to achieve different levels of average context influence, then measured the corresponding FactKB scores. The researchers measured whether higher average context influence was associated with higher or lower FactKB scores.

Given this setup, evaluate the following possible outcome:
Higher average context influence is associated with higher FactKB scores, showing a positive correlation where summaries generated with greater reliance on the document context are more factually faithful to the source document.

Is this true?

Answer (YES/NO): YES